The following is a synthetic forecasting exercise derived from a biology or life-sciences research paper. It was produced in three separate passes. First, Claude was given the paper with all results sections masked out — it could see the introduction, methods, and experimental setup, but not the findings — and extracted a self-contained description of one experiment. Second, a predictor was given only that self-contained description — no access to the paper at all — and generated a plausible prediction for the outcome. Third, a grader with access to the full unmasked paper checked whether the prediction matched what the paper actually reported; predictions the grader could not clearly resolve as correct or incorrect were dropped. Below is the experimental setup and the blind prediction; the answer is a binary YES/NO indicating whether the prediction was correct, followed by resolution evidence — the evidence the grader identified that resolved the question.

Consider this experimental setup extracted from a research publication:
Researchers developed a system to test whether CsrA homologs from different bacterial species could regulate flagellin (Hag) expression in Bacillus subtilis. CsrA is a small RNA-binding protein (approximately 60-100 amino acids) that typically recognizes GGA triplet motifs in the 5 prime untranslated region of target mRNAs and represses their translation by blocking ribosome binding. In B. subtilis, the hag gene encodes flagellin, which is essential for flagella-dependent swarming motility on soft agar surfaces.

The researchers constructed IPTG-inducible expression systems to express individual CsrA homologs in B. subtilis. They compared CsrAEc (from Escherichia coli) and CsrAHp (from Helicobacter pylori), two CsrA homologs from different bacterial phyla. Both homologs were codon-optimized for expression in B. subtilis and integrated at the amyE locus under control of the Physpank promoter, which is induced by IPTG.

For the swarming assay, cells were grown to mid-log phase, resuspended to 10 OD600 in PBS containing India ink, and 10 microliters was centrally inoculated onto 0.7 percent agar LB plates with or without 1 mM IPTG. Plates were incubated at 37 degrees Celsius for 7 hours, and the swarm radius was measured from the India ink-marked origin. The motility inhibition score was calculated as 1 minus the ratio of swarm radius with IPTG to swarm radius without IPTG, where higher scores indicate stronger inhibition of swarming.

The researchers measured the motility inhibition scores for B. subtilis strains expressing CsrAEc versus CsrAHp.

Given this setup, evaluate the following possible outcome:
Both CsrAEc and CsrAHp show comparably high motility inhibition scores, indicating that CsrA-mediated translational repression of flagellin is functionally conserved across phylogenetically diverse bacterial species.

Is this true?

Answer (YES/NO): NO